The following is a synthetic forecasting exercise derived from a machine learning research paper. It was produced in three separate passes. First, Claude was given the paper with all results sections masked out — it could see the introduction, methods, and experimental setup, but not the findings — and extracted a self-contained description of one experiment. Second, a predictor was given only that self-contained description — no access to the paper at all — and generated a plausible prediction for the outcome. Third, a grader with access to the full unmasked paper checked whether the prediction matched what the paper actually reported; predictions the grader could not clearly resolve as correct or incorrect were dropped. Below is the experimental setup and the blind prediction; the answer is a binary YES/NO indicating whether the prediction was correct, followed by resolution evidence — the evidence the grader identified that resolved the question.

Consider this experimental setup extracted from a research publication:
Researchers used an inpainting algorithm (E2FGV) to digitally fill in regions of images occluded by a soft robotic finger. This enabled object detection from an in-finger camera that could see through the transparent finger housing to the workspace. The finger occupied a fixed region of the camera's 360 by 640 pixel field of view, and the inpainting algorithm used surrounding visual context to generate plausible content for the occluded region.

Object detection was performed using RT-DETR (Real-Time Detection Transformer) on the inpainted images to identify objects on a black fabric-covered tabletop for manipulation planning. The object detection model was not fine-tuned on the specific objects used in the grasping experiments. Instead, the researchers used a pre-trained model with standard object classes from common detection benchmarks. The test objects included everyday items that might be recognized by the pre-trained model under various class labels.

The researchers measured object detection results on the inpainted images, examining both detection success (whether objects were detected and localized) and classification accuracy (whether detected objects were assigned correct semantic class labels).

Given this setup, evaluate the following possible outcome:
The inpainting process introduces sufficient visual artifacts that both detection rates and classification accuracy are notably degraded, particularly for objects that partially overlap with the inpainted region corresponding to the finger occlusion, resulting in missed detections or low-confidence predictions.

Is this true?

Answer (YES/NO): NO